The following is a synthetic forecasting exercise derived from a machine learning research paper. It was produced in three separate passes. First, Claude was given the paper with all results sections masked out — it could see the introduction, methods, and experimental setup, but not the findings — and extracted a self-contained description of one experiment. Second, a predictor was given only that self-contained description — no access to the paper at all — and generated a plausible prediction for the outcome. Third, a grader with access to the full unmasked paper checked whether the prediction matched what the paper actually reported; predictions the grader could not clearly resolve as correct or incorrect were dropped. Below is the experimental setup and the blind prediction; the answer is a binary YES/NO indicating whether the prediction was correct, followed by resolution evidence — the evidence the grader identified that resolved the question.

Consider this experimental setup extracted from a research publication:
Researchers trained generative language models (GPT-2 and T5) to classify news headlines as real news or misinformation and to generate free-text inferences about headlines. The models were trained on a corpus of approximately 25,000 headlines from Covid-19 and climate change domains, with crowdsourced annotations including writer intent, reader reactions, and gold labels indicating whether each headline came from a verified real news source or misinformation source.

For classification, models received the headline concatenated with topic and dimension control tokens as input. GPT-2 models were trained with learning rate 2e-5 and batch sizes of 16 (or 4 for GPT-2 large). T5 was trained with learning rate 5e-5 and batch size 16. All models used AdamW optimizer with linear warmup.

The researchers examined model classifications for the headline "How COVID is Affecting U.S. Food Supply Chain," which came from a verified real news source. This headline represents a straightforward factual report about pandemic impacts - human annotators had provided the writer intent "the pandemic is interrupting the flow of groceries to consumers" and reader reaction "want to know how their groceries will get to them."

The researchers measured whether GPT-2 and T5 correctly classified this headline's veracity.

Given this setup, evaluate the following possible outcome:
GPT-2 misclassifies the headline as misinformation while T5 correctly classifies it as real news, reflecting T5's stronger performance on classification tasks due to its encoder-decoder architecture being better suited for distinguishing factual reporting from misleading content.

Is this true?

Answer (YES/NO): NO